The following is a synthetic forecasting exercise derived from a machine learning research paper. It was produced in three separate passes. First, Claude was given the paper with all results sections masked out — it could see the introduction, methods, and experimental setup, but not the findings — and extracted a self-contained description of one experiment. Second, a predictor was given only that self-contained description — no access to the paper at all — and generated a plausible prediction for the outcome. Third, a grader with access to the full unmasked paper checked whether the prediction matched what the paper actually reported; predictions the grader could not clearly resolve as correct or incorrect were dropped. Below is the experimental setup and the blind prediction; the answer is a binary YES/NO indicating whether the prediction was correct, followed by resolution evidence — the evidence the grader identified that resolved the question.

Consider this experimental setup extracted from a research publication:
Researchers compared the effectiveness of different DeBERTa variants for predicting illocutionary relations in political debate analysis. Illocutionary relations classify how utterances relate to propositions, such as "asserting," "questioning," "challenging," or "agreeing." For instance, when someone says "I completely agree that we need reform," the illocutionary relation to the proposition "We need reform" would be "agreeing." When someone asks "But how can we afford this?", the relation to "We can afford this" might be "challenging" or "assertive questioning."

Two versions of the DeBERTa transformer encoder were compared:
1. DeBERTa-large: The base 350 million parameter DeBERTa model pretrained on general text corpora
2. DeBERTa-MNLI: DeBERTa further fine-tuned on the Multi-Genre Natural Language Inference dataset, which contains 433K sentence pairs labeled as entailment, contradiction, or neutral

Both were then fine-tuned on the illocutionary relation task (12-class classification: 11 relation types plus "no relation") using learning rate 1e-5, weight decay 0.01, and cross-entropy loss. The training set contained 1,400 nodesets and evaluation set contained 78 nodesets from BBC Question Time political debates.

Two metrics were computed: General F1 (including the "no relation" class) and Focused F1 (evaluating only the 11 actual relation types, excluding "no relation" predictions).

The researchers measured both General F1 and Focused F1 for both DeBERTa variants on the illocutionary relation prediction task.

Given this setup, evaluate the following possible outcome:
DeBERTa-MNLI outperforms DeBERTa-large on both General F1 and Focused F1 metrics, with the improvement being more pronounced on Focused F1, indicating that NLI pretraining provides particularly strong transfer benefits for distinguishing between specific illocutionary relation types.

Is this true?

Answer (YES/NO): NO